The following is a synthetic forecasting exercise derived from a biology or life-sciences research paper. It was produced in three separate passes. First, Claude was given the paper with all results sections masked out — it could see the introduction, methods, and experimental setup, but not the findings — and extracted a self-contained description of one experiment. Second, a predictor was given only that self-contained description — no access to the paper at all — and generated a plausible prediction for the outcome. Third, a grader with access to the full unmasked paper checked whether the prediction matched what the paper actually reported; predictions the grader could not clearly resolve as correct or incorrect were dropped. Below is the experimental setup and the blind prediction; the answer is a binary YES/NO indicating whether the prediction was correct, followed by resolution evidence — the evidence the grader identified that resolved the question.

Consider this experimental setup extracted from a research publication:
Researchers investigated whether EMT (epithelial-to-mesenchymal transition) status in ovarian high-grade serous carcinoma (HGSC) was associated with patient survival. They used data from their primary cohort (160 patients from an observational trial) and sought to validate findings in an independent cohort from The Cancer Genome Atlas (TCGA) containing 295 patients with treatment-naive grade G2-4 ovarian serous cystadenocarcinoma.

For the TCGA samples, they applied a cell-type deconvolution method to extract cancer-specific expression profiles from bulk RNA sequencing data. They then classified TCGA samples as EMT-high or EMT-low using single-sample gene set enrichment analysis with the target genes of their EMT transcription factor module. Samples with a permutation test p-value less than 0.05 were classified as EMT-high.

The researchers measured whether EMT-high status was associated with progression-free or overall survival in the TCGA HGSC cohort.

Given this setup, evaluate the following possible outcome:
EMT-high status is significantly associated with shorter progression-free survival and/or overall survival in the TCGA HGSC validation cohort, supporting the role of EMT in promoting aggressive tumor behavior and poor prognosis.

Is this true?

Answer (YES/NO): YES